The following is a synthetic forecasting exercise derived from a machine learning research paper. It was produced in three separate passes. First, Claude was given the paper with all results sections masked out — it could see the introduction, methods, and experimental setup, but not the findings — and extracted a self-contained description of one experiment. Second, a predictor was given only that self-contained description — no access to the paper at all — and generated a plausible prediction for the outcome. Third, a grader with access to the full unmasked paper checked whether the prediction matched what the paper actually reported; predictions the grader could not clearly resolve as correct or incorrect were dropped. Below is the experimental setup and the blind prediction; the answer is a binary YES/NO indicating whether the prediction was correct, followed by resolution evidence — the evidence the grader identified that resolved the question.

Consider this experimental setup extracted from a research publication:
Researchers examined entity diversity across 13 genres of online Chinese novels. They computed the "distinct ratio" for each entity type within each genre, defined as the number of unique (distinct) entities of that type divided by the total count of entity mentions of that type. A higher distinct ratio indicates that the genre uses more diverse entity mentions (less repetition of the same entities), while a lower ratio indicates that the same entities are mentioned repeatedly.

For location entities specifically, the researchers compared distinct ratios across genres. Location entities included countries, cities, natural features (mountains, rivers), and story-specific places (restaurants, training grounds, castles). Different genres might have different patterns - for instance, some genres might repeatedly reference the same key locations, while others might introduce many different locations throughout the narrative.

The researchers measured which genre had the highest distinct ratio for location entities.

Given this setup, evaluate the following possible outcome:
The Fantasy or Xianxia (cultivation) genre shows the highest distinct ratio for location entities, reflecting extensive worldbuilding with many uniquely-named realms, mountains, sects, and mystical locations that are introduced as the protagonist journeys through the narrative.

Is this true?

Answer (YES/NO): NO